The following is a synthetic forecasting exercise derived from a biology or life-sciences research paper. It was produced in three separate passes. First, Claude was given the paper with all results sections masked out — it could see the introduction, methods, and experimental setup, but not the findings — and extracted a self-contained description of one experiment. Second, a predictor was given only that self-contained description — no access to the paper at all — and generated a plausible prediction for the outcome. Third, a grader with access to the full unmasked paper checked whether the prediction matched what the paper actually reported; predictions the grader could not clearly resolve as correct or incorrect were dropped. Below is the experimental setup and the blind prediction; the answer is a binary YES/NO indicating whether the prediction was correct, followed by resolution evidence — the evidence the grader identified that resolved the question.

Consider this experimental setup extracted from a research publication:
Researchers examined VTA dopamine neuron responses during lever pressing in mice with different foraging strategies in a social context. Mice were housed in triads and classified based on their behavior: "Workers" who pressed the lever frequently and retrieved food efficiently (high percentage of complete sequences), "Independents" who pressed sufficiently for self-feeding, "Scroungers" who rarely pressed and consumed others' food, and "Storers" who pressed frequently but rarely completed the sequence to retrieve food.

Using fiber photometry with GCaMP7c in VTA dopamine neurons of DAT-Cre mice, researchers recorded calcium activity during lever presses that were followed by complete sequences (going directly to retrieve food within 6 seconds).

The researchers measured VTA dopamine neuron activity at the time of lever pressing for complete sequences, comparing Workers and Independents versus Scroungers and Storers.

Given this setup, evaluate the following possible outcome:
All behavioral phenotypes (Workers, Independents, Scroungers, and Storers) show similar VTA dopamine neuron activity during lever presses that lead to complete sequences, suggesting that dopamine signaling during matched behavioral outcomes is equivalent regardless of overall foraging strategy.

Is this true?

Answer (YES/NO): NO